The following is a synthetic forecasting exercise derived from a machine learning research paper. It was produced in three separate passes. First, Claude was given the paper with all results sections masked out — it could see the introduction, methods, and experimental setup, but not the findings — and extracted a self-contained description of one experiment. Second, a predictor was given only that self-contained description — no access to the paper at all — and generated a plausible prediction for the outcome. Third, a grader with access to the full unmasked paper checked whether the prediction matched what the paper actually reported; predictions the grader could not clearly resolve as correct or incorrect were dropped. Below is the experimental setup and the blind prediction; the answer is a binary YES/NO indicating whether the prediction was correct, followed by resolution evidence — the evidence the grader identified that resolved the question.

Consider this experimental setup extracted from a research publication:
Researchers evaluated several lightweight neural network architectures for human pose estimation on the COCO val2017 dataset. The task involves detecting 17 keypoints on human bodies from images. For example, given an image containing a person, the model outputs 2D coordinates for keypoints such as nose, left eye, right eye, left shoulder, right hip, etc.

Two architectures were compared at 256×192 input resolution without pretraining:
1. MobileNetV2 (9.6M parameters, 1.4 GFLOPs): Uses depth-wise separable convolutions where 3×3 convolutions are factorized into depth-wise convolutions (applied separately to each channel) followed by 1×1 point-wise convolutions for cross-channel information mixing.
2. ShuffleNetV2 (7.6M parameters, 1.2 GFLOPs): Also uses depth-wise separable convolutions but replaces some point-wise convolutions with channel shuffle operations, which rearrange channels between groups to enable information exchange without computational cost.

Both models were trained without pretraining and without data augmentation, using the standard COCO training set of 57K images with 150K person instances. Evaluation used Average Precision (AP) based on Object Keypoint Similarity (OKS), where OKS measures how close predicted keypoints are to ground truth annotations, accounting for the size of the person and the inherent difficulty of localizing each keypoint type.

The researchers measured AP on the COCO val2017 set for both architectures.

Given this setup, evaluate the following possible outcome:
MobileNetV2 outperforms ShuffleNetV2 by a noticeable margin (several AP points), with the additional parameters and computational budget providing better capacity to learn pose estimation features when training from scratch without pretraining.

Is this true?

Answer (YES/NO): YES